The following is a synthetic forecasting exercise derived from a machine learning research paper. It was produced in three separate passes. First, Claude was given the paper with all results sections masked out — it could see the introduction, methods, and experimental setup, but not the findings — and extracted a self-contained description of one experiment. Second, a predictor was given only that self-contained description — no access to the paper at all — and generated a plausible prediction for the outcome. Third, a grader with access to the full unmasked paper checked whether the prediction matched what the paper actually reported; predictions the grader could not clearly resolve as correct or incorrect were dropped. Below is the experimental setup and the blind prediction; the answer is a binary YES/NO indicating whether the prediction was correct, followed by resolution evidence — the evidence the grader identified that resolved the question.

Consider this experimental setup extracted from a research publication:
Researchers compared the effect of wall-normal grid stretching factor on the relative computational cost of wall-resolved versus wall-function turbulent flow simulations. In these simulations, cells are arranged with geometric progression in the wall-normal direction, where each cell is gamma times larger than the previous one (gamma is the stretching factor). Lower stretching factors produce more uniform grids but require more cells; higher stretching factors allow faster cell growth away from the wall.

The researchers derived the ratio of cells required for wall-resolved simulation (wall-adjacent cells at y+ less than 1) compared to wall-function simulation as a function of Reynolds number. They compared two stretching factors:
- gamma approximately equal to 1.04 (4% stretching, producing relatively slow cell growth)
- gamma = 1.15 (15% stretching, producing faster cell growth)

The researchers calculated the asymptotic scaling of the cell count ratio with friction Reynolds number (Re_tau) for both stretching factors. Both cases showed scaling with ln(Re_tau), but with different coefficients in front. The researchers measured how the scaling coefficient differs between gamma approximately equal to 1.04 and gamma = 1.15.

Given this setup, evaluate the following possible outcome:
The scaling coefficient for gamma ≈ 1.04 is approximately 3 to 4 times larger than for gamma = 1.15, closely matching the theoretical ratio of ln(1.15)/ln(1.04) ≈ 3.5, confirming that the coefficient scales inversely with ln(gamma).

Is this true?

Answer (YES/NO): NO